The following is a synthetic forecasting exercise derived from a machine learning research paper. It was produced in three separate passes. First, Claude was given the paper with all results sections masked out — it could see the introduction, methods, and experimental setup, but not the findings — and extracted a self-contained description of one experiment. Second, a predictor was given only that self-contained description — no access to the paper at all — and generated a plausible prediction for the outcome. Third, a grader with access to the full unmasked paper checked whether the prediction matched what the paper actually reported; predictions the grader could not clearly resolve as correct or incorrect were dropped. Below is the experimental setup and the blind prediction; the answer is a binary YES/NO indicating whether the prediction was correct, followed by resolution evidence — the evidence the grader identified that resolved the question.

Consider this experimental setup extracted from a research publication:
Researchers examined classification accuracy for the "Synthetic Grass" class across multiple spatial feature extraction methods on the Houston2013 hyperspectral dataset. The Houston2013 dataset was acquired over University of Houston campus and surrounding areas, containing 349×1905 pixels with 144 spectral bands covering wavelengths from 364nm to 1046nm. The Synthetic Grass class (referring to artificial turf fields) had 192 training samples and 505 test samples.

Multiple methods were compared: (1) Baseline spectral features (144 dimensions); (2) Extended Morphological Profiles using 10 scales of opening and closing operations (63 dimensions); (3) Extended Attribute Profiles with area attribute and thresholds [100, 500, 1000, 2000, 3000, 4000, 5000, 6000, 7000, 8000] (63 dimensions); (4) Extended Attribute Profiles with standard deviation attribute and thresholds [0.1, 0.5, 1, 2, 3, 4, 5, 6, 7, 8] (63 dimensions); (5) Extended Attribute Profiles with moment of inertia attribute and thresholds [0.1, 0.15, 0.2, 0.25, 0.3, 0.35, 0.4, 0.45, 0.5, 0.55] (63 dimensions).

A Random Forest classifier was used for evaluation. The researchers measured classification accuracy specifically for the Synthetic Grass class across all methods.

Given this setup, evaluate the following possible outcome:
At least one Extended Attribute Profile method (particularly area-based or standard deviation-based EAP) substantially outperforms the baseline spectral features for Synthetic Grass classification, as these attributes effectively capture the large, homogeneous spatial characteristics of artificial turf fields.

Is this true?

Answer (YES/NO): NO